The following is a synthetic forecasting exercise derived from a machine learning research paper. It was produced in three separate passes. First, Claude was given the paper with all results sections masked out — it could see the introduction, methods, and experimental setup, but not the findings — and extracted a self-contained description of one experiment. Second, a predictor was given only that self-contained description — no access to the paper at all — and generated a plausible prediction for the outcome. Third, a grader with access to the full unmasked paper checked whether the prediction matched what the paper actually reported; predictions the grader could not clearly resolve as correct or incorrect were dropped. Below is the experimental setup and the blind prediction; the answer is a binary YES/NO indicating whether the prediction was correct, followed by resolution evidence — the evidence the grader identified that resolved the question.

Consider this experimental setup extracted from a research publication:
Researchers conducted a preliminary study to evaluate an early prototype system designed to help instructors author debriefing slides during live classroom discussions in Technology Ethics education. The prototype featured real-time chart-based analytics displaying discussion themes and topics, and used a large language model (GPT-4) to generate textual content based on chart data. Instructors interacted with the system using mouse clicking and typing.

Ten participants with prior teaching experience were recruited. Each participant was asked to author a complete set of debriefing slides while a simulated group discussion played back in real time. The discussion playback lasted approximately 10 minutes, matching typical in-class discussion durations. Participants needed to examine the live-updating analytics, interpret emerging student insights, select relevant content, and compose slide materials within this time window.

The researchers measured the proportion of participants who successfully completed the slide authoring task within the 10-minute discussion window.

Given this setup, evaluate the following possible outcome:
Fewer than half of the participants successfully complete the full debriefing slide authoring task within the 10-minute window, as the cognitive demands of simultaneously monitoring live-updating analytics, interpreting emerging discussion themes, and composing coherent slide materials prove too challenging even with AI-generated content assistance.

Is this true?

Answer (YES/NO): NO